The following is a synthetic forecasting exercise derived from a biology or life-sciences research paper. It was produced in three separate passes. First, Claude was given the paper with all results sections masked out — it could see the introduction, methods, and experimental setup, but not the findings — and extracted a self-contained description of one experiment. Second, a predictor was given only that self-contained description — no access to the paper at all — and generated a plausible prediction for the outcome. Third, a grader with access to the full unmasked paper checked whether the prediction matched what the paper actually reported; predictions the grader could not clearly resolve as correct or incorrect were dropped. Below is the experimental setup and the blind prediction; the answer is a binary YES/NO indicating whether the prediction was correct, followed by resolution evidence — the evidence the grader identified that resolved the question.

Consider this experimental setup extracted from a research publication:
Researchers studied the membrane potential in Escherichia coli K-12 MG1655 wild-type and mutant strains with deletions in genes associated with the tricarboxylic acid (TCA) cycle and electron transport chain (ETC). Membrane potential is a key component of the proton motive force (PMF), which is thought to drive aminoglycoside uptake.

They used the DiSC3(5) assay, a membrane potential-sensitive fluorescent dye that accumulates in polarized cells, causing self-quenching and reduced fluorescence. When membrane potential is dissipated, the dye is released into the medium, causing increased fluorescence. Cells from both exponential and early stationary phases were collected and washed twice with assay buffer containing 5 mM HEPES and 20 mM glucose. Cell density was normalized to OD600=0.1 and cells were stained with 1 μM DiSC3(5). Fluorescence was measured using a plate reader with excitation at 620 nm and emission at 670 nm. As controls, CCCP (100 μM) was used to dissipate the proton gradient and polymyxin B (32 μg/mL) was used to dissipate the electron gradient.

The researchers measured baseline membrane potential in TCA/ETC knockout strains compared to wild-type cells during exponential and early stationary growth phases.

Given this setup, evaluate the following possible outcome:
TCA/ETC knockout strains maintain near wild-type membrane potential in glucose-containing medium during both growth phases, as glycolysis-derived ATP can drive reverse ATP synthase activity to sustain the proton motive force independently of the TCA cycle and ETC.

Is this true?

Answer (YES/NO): NO